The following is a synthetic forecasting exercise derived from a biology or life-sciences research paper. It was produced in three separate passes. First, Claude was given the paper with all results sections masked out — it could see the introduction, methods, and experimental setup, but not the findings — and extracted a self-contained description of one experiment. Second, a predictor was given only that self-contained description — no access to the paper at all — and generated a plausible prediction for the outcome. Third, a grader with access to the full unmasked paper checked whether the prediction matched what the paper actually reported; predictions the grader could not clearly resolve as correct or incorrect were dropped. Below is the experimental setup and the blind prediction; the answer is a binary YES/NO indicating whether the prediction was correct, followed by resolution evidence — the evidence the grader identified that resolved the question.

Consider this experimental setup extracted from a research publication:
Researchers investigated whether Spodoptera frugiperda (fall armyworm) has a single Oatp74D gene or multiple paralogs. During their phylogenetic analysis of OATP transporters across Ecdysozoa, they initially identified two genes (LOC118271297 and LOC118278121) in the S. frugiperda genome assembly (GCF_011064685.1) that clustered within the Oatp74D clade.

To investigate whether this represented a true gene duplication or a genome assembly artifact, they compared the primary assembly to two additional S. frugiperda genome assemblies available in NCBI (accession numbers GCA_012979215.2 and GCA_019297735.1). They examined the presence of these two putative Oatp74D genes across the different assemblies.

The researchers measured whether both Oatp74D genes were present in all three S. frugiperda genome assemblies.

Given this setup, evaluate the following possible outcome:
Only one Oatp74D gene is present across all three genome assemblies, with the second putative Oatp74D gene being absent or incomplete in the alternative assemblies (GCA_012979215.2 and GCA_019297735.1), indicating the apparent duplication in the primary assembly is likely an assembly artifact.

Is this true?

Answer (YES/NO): YES